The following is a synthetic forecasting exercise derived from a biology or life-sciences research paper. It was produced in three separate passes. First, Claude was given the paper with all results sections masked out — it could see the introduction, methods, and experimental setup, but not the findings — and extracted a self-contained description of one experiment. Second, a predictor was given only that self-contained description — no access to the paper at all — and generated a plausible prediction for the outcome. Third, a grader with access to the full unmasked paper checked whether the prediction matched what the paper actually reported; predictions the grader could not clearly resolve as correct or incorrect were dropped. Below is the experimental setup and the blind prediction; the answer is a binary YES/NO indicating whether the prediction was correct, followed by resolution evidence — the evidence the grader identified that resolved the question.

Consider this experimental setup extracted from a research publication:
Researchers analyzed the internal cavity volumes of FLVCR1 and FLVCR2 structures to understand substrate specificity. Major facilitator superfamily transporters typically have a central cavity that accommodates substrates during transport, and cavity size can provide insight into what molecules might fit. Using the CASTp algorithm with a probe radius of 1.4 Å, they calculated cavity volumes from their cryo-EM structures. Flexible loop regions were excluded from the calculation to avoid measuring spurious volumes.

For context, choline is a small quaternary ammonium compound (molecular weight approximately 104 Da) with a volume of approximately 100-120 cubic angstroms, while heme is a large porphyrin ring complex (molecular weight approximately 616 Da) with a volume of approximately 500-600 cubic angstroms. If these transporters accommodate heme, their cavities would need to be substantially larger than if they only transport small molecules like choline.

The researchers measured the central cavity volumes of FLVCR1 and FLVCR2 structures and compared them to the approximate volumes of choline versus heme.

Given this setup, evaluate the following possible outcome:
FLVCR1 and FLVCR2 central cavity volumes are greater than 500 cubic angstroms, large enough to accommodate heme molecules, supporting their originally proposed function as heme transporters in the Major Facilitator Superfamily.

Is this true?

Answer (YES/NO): NO